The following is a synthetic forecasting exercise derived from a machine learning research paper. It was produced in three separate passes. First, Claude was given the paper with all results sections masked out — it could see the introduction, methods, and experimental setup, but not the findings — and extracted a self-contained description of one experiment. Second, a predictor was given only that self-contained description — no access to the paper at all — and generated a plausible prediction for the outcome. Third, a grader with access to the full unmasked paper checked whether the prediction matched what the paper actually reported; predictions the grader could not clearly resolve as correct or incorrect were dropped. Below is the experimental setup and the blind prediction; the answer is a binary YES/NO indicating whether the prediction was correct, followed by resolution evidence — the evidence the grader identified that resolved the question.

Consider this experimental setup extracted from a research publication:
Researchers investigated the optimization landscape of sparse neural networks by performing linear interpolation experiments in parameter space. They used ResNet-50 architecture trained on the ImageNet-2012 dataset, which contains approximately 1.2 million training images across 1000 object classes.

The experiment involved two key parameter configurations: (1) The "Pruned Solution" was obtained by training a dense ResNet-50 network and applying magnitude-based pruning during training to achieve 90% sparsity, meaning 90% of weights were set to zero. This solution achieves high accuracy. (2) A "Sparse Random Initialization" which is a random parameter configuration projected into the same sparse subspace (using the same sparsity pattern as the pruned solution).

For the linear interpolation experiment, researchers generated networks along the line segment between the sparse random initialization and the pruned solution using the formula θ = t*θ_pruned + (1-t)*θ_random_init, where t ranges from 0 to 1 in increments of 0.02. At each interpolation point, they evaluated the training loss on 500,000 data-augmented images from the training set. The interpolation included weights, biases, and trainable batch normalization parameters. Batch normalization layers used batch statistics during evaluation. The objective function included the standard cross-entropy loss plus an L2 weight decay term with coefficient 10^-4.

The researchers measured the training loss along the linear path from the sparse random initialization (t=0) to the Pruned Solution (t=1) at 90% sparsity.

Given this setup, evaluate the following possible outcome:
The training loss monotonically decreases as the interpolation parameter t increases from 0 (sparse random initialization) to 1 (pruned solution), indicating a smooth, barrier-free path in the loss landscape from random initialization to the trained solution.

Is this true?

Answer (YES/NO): YES